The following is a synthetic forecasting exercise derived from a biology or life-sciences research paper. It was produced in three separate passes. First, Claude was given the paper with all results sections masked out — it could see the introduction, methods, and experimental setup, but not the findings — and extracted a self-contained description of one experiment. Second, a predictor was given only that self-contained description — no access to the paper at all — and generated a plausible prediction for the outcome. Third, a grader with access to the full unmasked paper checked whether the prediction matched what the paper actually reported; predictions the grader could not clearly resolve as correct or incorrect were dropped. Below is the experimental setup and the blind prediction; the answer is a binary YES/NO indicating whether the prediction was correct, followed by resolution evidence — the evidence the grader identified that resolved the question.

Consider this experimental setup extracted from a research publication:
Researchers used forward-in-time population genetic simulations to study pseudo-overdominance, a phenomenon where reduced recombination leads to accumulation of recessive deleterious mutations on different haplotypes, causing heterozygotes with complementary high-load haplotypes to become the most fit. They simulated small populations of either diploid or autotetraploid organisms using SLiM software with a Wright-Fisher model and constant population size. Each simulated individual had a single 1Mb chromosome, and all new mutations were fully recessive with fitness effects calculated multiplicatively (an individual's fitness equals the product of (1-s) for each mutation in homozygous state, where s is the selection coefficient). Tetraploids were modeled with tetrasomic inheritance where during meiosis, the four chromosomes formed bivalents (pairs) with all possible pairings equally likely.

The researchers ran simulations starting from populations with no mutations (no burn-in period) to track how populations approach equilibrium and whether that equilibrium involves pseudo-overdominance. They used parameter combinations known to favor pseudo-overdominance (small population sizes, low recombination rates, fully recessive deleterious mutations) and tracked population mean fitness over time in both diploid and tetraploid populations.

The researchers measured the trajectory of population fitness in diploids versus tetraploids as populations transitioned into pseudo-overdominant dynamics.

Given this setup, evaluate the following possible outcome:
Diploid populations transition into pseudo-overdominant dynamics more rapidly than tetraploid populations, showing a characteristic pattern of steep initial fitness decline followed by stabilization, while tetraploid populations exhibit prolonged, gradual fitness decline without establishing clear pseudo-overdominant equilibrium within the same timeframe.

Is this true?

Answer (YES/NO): NO